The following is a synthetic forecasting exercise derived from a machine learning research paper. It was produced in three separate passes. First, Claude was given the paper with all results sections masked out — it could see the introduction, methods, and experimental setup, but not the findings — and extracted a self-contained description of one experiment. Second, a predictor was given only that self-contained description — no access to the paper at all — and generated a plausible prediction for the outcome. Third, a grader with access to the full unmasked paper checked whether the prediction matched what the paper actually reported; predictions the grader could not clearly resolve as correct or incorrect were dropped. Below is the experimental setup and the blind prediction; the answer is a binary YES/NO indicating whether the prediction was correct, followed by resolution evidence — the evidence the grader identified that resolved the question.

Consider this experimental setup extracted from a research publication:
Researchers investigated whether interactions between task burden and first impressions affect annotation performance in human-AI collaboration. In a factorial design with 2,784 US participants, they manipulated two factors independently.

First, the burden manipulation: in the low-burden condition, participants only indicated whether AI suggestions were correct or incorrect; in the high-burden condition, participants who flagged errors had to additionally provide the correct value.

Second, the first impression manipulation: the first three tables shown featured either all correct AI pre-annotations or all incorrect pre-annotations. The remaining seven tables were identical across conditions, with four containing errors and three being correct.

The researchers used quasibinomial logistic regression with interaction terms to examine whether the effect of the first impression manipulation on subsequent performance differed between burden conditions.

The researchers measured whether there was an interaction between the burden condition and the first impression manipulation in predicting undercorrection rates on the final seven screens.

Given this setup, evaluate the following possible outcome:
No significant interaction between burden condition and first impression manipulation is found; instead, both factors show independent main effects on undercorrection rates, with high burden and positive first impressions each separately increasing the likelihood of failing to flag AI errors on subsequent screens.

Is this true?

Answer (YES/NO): NO